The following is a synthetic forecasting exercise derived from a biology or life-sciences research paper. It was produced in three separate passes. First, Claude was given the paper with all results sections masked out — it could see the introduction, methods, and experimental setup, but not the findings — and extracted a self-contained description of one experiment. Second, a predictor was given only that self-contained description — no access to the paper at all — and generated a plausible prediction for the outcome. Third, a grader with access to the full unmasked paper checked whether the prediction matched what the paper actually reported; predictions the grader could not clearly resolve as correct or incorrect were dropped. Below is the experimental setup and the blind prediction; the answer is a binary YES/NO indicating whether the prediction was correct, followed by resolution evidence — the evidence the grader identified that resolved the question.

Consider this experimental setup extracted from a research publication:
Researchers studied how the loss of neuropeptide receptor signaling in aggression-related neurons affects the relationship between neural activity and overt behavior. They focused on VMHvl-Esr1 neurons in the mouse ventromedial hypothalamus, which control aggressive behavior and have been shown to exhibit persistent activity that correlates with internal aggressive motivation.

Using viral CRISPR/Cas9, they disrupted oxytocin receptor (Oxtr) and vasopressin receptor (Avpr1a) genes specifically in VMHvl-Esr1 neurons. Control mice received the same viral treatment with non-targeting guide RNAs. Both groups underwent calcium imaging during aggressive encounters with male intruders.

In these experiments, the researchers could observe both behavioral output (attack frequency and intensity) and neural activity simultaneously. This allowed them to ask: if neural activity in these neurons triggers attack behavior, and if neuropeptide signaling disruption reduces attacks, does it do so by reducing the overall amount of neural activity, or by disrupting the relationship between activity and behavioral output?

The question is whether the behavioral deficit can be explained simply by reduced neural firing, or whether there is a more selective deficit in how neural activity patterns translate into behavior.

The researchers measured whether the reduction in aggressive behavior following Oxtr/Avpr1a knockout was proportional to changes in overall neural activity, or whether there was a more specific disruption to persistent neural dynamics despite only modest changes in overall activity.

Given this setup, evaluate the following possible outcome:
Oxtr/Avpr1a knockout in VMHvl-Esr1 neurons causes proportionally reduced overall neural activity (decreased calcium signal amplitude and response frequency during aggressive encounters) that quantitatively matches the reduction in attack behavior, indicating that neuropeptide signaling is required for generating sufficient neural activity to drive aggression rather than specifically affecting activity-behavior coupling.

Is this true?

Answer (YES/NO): NO